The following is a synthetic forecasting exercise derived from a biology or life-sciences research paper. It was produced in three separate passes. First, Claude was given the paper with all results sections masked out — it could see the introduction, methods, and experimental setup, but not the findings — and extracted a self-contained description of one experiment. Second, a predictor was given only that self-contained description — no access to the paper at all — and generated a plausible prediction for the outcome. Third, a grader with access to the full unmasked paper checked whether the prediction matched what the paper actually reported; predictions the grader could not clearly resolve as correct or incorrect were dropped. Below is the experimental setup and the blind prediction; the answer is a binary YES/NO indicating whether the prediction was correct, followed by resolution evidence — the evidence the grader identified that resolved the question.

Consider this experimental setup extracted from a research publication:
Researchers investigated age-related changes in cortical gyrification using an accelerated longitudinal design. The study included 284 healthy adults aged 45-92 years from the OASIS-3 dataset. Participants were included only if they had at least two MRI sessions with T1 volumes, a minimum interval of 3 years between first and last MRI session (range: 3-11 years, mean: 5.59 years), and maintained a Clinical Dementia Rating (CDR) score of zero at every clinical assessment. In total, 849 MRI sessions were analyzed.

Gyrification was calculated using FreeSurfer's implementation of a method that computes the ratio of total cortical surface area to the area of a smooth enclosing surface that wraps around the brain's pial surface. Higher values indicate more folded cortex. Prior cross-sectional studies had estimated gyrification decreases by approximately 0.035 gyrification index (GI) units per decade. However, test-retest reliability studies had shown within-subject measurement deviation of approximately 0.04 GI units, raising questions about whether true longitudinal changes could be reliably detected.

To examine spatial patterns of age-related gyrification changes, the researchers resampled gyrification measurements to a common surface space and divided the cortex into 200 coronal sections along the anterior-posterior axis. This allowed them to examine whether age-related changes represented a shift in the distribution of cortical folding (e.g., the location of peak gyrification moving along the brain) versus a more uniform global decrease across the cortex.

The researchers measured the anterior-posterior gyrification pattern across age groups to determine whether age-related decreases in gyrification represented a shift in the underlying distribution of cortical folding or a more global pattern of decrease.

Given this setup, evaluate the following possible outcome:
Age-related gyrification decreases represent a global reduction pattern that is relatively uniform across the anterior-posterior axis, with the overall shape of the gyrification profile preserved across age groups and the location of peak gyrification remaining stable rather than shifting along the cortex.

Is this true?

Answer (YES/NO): NO